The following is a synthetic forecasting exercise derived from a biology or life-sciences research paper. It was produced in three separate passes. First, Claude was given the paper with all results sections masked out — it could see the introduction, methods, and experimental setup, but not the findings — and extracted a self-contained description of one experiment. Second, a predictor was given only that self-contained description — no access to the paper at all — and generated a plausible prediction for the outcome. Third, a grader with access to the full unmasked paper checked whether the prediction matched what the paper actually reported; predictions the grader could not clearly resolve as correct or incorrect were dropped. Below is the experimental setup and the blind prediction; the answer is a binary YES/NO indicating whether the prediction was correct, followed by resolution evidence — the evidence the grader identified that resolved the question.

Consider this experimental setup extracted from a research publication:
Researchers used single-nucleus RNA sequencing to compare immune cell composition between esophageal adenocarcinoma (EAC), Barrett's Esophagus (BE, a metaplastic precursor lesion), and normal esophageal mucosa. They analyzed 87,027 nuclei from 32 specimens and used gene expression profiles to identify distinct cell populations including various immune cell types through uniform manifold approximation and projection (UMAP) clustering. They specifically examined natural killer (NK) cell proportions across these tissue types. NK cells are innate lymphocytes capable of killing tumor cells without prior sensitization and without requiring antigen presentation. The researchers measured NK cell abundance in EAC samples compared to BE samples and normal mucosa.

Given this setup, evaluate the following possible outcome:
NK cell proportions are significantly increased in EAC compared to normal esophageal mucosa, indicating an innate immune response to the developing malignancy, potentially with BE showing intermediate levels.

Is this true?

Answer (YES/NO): NO